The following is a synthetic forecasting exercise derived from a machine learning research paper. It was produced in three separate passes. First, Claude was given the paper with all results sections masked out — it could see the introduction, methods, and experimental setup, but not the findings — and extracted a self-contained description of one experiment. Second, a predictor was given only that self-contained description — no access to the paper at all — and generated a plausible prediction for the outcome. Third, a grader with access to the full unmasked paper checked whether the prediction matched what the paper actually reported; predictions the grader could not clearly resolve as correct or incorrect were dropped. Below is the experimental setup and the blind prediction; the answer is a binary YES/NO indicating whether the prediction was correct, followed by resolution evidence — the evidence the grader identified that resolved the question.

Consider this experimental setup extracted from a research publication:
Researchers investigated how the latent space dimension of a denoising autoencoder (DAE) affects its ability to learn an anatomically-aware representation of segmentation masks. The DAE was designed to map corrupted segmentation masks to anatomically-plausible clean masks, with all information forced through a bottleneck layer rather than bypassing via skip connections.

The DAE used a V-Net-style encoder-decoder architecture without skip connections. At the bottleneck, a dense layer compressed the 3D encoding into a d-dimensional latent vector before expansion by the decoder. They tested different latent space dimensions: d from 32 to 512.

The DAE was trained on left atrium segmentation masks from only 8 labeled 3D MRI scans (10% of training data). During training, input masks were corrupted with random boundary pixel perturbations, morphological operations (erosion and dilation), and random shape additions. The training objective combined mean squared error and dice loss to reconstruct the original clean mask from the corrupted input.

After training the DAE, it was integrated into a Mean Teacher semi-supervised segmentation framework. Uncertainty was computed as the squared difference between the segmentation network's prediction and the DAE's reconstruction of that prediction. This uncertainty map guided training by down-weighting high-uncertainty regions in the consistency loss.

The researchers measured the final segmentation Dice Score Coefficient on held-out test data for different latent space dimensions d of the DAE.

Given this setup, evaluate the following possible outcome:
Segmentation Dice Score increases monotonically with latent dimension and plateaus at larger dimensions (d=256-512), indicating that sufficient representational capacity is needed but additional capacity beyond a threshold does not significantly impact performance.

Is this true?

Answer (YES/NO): NO